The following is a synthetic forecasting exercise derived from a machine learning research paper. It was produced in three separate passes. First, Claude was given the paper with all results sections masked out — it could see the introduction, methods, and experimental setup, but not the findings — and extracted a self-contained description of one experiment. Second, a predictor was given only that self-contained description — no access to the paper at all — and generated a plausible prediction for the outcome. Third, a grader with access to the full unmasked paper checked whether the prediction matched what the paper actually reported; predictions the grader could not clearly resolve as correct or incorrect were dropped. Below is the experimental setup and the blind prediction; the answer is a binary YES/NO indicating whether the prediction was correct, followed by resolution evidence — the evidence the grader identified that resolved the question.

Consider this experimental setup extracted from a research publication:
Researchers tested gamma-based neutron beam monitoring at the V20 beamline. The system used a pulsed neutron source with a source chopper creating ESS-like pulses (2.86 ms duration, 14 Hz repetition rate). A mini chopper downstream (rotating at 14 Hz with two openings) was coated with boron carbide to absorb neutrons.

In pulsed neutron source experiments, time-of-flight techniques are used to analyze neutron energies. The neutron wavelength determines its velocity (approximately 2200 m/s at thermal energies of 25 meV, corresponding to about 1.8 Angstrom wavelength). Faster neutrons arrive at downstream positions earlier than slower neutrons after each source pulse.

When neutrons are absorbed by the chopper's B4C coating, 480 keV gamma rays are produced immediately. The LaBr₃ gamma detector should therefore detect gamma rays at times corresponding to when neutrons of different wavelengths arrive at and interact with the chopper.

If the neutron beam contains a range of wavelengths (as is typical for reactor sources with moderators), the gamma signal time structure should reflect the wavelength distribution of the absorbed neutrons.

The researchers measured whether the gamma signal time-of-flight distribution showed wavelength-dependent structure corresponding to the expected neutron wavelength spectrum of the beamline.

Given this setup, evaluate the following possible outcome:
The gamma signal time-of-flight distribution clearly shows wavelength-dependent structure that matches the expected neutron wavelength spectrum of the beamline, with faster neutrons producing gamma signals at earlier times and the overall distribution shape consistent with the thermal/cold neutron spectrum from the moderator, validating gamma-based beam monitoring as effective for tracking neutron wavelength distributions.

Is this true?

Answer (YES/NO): NO